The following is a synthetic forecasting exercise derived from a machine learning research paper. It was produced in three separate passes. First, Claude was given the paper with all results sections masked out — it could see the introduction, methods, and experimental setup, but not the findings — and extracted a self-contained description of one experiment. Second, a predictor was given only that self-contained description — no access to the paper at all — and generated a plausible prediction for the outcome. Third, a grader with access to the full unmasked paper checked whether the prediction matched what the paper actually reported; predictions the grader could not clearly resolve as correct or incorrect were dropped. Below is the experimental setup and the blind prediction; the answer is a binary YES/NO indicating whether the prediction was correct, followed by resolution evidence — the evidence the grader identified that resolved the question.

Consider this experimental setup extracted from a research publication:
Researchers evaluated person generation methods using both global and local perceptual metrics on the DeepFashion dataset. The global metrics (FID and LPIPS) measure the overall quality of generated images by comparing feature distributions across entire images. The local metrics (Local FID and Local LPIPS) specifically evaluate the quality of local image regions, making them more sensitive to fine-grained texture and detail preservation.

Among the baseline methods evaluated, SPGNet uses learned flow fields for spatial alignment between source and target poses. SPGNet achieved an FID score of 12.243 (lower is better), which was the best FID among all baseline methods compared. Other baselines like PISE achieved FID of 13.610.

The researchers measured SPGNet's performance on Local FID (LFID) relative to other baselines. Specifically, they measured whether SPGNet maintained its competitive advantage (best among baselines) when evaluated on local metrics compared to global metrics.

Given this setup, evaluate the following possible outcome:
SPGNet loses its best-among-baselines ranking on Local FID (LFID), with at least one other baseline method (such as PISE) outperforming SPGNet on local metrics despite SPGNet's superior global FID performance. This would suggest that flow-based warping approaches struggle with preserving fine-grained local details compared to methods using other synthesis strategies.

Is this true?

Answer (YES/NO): YES